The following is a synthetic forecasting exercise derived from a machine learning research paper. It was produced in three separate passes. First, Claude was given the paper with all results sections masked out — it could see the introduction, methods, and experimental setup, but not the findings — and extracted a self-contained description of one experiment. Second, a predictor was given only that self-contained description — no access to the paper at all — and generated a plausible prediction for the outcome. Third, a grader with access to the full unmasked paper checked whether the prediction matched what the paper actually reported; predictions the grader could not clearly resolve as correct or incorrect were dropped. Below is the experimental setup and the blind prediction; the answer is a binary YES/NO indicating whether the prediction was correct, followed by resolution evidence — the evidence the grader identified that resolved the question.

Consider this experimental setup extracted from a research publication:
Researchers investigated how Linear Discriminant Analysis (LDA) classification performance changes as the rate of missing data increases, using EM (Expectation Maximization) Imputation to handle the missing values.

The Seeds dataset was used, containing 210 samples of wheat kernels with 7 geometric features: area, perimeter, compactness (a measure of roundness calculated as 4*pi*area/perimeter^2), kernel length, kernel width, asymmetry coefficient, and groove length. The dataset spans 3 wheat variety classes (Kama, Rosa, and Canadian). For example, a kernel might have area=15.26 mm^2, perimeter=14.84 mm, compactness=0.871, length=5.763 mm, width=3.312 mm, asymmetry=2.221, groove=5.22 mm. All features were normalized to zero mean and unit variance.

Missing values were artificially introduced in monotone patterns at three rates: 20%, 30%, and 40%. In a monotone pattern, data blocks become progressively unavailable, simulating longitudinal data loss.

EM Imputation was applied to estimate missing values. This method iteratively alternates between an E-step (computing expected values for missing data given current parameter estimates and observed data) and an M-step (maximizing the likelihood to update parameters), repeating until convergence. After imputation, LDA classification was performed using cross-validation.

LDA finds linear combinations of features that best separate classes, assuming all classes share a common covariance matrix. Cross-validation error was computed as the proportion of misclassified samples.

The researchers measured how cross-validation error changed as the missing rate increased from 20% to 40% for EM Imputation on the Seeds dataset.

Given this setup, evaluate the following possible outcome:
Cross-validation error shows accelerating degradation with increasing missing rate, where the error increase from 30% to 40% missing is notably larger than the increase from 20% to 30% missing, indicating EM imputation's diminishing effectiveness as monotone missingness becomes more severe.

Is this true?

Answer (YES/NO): YES